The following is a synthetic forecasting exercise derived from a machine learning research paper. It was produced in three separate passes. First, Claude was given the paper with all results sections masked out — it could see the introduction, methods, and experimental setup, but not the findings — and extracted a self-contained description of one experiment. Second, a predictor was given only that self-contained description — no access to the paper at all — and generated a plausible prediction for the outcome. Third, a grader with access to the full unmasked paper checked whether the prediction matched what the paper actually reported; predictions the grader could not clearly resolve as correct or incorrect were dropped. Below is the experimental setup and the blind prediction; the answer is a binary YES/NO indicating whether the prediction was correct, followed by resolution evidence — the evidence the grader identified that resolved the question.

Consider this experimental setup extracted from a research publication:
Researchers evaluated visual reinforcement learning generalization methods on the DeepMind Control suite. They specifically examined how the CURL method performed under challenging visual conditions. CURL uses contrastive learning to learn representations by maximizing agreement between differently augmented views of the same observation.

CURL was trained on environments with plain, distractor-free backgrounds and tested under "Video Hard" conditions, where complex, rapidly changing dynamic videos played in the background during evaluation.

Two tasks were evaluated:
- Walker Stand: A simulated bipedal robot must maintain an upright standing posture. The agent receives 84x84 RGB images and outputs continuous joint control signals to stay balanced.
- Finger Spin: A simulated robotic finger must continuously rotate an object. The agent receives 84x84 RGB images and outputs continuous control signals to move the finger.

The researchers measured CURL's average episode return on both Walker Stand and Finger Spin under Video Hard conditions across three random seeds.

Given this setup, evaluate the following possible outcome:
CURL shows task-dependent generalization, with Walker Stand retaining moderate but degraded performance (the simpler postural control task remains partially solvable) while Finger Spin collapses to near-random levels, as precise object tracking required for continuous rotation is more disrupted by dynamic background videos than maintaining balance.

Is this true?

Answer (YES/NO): NO